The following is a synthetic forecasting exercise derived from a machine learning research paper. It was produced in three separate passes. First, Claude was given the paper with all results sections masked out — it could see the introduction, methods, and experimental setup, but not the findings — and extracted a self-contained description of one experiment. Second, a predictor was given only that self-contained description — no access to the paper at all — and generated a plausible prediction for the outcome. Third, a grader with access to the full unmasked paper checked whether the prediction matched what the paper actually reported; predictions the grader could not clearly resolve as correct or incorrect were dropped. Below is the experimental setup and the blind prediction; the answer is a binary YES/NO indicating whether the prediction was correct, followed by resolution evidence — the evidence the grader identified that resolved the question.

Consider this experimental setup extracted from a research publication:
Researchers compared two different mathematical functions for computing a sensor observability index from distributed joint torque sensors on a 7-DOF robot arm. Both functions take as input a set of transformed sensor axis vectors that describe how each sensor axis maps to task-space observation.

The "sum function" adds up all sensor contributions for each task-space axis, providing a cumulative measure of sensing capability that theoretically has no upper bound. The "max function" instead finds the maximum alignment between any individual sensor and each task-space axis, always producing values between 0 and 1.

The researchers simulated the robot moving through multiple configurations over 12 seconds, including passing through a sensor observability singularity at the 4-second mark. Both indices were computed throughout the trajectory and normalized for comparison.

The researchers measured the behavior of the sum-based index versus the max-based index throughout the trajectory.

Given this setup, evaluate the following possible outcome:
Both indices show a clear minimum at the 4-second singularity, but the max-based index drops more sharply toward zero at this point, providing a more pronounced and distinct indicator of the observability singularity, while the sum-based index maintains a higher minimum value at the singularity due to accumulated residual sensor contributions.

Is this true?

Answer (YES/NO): NO